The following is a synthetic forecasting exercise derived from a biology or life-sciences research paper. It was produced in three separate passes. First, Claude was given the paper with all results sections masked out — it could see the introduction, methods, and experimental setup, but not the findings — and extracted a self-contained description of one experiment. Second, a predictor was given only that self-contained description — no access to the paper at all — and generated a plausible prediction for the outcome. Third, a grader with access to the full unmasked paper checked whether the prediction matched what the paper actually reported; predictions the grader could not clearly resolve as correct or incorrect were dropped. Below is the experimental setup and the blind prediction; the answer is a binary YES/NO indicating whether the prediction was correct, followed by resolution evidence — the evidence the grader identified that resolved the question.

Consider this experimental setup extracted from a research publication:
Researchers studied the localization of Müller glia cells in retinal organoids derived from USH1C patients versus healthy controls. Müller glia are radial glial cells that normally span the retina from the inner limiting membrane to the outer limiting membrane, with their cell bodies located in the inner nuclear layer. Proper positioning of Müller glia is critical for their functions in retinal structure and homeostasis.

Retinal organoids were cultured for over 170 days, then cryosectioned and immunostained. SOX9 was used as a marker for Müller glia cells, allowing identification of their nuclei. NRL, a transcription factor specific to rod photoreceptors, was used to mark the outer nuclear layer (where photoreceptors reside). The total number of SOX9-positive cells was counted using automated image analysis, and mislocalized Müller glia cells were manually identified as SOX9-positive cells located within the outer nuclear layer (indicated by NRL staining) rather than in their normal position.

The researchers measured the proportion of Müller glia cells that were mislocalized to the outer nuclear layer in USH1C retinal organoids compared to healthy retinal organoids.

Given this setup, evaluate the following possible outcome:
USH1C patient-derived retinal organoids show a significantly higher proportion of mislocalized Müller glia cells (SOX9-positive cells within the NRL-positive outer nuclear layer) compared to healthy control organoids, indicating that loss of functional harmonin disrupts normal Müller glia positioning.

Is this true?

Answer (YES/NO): NO